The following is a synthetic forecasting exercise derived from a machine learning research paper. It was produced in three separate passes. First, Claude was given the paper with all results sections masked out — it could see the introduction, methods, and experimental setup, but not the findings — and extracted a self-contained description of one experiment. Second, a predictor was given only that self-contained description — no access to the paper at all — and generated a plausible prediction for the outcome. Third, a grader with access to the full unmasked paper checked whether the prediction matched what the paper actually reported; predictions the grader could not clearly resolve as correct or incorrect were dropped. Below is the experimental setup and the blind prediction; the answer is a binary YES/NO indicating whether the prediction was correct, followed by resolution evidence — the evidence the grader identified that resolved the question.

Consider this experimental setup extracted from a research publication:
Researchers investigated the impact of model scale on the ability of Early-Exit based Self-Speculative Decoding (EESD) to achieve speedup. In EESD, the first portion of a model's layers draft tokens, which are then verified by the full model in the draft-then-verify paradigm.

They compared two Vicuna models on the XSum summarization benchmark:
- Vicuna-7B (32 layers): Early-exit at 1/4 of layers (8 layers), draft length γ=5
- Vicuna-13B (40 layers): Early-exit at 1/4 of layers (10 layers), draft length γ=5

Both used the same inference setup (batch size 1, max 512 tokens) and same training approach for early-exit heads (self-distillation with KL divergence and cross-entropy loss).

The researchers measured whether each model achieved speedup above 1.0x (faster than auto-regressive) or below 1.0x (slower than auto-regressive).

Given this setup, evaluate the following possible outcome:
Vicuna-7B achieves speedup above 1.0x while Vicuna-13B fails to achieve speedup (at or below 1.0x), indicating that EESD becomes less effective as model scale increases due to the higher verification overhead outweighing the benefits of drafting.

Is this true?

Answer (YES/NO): NO